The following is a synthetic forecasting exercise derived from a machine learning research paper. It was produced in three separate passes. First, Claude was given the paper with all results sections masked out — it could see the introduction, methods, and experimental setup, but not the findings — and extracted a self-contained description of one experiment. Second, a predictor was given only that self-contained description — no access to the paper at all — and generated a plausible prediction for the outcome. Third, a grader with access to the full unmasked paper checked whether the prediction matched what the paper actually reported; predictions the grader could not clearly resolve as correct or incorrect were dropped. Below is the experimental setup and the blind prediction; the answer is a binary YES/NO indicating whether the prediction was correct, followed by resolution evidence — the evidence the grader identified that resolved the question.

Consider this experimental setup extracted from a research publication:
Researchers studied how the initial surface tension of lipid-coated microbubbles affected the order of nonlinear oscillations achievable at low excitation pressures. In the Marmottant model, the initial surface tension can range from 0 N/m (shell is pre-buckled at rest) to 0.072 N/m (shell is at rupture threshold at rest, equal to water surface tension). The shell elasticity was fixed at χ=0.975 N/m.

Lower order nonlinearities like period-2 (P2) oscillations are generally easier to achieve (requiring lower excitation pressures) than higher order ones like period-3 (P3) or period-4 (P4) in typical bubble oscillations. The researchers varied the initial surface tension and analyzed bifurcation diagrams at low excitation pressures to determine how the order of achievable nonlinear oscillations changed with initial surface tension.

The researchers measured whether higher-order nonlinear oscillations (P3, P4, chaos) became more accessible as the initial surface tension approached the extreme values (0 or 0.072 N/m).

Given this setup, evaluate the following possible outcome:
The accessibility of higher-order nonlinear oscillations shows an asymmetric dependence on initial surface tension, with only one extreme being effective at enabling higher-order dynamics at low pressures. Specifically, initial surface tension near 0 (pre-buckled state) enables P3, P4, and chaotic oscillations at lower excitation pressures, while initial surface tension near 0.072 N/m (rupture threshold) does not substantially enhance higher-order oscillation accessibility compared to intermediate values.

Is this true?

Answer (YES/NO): NO